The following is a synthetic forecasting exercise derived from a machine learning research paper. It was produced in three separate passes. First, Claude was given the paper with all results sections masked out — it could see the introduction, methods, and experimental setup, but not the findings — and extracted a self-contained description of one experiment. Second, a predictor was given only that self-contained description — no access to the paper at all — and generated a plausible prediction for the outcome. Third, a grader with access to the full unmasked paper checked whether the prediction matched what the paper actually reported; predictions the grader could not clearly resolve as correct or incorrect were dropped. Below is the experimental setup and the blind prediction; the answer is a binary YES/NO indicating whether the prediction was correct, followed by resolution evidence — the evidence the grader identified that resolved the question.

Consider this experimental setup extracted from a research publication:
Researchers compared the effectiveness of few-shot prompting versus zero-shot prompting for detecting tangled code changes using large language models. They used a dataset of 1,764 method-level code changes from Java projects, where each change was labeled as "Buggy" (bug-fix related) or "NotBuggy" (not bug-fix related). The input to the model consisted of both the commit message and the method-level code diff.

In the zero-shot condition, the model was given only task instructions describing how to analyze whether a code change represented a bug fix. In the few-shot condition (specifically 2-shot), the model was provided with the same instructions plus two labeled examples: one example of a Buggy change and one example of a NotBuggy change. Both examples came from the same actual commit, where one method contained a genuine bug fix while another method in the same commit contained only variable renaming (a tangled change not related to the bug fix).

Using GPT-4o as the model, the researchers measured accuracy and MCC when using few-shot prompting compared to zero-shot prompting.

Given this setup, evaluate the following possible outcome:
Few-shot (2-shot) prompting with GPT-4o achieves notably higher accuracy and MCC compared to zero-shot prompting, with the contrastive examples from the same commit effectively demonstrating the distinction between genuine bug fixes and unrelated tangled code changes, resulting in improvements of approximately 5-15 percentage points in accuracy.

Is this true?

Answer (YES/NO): NO